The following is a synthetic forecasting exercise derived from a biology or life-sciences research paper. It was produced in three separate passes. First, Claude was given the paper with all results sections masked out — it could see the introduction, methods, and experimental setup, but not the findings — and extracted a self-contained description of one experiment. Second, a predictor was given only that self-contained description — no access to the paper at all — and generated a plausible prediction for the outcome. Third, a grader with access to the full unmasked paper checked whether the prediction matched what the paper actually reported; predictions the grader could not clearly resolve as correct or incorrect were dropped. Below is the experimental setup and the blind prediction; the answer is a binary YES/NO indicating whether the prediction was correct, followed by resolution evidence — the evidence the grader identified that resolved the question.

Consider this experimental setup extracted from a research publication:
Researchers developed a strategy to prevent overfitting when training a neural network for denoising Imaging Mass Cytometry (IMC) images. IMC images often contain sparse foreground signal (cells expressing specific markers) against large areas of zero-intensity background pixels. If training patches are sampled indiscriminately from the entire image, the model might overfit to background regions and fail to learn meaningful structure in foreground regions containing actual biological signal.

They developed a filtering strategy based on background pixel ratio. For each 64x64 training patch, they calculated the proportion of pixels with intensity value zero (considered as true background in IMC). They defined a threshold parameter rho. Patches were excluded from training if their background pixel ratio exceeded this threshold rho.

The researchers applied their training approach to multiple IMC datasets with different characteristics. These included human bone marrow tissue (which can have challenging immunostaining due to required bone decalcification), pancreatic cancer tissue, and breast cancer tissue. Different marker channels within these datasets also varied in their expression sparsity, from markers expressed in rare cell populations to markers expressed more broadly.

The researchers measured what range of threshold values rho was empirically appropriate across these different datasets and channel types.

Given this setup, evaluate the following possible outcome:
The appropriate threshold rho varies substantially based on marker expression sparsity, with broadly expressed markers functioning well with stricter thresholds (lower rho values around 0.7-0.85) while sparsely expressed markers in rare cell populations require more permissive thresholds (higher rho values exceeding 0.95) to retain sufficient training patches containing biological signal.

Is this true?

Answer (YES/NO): NO